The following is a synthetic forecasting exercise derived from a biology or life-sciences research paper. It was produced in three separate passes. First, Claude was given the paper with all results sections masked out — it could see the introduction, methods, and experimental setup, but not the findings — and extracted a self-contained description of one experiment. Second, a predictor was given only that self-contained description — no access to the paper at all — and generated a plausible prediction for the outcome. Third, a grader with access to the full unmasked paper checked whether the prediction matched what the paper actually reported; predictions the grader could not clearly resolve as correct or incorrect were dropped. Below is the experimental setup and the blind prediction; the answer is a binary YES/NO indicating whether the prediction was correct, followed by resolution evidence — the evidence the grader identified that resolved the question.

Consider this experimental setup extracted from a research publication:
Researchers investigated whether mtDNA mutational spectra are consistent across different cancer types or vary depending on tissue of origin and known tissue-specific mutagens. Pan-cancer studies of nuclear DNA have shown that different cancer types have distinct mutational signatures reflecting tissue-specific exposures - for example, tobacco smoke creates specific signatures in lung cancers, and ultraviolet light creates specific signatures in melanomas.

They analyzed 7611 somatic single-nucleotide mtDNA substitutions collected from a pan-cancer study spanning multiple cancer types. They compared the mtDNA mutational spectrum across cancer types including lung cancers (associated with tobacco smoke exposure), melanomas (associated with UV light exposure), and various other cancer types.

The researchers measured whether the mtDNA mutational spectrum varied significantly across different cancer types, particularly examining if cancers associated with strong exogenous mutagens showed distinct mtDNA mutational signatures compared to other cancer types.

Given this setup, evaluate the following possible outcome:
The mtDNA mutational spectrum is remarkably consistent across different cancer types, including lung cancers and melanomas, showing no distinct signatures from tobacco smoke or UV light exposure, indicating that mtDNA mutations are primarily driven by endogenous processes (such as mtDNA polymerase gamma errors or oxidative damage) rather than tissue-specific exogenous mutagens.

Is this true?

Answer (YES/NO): YES